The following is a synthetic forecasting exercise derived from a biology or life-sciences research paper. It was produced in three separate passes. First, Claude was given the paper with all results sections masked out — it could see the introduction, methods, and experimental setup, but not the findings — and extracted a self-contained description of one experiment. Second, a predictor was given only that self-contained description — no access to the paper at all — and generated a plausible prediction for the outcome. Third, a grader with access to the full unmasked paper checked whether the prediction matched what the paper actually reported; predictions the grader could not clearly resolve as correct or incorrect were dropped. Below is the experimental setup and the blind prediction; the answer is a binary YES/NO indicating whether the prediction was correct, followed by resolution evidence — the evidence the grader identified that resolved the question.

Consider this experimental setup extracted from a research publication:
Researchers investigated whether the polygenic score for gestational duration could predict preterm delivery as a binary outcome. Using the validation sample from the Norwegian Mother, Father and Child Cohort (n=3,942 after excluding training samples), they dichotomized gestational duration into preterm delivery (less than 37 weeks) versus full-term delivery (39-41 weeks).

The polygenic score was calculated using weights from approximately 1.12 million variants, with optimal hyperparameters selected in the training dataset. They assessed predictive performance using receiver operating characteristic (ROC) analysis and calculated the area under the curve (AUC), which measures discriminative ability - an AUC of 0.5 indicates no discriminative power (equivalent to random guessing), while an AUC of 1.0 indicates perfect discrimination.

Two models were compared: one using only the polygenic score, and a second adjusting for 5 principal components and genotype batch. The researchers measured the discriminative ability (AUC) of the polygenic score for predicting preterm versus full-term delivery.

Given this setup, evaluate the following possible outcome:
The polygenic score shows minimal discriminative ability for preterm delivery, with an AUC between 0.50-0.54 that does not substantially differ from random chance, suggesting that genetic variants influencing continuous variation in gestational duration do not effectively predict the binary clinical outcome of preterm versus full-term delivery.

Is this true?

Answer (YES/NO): NO